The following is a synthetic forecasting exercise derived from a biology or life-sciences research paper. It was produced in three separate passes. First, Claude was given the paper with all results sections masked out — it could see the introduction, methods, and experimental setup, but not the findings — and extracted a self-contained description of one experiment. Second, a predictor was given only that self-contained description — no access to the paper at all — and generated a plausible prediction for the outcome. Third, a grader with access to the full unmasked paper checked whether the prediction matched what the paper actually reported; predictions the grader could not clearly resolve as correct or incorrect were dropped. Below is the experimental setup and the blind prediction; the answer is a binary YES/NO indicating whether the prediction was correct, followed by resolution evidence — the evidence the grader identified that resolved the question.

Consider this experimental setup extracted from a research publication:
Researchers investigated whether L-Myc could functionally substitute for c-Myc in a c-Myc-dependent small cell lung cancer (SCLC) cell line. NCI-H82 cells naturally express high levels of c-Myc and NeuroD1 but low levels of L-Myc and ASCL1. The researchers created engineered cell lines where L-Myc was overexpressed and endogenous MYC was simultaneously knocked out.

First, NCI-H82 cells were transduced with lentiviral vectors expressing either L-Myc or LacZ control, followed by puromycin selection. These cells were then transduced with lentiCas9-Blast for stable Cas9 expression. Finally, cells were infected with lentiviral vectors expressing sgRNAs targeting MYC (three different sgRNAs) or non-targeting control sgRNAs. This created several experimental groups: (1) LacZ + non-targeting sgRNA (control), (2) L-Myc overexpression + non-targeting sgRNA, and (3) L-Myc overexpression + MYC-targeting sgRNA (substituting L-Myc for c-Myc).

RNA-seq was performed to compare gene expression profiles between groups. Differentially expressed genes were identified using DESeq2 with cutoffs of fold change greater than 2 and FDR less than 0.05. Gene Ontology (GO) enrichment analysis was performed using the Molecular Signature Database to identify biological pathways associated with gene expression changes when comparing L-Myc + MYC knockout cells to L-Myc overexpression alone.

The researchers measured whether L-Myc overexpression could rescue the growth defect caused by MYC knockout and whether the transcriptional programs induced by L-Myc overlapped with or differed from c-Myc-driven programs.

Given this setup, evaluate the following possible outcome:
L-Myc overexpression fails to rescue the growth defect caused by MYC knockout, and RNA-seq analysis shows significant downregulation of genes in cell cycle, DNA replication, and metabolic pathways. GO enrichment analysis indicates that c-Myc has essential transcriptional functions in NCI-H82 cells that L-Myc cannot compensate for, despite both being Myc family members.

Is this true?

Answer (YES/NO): NO